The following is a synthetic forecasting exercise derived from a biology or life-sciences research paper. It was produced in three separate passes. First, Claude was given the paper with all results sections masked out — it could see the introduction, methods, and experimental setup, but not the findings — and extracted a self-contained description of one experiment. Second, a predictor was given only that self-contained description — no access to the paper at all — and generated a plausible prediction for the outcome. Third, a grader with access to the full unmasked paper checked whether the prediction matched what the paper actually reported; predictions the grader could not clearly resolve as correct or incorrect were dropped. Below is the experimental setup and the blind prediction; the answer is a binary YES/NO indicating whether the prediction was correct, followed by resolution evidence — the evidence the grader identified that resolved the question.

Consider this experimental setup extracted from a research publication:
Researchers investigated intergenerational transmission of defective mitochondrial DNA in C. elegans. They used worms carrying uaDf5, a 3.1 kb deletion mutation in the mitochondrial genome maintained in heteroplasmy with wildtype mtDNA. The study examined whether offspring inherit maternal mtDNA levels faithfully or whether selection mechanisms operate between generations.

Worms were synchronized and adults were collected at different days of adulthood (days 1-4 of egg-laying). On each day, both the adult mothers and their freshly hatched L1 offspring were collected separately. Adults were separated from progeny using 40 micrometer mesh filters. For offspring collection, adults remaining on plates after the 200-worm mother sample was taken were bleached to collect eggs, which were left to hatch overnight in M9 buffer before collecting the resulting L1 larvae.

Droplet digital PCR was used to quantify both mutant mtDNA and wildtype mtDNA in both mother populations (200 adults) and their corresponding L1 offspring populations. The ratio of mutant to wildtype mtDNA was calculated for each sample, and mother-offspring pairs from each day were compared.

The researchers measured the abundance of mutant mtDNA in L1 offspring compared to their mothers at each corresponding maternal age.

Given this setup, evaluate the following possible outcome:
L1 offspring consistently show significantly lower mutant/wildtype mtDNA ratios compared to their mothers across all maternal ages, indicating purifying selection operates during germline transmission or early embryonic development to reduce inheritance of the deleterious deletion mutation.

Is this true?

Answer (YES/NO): YES